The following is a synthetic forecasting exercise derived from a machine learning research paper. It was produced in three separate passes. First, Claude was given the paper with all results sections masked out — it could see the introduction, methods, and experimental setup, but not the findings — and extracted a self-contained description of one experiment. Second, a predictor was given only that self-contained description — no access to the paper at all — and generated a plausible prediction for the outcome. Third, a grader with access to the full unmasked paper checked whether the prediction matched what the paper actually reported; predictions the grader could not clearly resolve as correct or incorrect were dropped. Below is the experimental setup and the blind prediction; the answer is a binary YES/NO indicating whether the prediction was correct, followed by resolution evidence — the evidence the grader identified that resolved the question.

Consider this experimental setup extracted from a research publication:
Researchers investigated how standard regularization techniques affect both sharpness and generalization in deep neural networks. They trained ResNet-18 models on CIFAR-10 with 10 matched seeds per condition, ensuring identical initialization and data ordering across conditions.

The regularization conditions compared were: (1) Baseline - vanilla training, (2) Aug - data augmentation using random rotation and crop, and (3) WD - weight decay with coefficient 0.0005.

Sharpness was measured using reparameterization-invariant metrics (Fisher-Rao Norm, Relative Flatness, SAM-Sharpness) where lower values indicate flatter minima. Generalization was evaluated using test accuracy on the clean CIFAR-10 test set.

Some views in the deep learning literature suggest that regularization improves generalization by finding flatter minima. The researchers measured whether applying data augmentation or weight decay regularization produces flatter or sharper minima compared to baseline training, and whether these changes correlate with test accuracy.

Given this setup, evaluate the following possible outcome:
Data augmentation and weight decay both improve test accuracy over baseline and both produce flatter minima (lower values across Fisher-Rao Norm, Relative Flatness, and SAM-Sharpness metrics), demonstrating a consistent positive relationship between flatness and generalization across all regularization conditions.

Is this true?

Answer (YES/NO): NO